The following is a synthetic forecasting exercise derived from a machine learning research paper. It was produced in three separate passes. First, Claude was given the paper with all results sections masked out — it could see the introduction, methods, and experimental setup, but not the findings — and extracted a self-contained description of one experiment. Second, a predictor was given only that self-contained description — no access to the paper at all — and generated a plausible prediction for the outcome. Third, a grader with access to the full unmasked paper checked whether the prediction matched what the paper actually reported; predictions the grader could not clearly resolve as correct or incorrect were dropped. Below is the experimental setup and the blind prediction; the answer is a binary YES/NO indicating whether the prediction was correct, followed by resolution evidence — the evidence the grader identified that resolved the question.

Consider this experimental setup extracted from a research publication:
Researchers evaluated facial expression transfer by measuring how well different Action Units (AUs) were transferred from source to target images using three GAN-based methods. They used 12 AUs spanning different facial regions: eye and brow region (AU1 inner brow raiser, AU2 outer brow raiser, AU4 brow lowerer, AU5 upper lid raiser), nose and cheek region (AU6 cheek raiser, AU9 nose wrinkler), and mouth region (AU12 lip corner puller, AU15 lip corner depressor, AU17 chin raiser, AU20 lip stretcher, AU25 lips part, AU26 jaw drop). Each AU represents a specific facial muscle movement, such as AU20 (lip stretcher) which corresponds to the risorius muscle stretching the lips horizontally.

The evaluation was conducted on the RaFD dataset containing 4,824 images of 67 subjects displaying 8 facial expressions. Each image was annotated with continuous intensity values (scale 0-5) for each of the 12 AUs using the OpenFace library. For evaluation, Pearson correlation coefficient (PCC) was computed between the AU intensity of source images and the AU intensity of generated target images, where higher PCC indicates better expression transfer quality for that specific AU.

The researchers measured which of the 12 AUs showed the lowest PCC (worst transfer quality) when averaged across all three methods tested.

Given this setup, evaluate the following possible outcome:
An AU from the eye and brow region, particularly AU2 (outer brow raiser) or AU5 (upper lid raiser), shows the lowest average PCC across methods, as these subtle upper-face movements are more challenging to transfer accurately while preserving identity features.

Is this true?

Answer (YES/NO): NO